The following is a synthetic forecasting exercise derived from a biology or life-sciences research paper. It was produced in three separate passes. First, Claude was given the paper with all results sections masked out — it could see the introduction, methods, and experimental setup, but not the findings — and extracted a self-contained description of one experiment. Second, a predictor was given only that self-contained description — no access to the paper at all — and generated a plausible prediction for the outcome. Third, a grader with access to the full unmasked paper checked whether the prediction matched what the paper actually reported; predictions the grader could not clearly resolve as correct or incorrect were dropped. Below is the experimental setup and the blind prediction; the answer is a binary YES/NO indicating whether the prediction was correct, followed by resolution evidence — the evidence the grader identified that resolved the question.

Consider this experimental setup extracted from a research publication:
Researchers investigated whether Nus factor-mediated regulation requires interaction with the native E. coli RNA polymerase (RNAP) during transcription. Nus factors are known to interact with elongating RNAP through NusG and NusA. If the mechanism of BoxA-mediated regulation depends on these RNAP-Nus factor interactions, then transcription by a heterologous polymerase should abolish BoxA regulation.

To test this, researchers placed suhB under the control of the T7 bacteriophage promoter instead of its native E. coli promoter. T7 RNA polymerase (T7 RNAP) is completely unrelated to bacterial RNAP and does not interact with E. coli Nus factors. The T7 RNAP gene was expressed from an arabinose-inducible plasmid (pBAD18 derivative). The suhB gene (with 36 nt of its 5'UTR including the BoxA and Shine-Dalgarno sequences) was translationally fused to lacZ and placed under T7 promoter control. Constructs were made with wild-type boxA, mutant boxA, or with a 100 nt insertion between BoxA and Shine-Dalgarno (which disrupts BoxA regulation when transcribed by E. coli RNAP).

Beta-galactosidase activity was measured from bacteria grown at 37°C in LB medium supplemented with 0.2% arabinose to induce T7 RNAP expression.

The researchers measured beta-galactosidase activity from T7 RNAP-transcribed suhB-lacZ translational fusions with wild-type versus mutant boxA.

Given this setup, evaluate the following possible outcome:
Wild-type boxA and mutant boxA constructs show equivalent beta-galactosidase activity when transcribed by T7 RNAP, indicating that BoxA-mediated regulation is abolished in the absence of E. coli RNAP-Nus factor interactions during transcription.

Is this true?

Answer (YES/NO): YES